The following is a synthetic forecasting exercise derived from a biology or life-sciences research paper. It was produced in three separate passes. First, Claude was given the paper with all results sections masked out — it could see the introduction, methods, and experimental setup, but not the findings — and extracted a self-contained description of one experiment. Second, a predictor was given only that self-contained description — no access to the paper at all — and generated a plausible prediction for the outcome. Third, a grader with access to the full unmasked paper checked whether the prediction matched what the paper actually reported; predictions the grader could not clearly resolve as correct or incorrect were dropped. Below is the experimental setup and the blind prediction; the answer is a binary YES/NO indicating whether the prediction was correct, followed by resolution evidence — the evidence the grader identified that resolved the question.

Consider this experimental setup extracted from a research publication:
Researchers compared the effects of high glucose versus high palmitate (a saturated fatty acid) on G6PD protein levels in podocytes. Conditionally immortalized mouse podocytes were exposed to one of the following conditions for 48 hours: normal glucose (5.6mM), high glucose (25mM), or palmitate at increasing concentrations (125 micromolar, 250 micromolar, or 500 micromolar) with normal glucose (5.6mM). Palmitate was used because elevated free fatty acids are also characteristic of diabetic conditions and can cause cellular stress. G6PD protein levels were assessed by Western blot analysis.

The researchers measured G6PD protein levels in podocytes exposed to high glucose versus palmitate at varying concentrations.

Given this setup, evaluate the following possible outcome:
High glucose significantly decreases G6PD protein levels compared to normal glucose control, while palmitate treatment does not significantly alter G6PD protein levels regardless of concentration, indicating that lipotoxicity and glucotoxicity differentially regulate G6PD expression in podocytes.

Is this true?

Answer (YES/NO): NO